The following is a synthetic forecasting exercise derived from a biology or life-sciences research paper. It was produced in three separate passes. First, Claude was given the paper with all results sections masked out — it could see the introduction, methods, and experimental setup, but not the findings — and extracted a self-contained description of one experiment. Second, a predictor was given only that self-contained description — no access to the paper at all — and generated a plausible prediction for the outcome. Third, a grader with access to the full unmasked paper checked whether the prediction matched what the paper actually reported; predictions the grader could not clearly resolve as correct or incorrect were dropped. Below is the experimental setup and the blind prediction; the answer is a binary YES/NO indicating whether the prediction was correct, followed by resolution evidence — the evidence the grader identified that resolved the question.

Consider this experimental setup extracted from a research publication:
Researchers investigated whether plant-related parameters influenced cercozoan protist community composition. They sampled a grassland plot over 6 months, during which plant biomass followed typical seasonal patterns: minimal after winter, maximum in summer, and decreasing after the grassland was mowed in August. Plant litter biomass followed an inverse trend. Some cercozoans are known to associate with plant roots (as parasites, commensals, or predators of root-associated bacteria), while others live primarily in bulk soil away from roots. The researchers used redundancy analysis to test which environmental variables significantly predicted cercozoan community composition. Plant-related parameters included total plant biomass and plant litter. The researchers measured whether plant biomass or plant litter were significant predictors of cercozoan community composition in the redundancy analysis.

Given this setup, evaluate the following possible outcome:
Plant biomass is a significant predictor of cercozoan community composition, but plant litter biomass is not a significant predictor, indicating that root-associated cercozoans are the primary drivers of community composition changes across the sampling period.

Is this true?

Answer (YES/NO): NO